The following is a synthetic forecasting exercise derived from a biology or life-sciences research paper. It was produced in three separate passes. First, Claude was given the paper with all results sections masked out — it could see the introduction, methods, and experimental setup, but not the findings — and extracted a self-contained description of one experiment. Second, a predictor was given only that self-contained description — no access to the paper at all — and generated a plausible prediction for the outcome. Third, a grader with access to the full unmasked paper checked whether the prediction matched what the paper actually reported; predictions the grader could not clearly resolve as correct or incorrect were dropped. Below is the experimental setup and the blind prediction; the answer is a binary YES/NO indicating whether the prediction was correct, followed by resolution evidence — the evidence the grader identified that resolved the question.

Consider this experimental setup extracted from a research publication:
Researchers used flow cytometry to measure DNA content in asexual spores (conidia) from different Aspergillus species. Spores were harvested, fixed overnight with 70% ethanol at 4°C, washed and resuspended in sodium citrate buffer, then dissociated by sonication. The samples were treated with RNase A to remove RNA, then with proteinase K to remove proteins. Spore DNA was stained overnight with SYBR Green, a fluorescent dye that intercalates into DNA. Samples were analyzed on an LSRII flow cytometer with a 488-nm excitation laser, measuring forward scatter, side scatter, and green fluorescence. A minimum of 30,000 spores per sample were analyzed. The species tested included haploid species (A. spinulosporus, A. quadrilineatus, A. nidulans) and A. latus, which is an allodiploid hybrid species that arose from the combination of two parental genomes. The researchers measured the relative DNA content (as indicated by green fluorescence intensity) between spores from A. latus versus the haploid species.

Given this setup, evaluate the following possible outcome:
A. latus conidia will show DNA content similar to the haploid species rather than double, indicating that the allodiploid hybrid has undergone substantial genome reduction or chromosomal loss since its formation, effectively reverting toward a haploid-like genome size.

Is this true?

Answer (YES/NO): NO